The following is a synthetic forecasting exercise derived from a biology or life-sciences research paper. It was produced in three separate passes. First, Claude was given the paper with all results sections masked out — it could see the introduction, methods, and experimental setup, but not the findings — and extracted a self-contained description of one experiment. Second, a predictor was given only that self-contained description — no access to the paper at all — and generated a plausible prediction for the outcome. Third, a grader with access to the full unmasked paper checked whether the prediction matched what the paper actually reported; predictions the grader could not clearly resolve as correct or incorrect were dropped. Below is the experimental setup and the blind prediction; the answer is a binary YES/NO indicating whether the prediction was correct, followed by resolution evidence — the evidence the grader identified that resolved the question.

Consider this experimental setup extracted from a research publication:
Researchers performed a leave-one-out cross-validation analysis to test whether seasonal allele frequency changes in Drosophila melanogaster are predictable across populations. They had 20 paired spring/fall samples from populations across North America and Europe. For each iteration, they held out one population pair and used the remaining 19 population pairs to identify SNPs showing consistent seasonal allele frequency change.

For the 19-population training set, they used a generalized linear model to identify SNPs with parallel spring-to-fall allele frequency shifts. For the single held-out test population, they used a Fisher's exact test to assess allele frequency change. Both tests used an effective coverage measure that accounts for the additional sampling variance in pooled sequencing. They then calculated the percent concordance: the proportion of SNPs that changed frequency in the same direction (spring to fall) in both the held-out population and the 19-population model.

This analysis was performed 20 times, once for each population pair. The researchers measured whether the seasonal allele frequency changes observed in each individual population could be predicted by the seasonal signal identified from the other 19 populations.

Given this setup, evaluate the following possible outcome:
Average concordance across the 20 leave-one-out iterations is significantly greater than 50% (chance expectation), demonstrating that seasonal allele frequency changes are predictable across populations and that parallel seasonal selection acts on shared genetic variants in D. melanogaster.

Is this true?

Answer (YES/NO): YES